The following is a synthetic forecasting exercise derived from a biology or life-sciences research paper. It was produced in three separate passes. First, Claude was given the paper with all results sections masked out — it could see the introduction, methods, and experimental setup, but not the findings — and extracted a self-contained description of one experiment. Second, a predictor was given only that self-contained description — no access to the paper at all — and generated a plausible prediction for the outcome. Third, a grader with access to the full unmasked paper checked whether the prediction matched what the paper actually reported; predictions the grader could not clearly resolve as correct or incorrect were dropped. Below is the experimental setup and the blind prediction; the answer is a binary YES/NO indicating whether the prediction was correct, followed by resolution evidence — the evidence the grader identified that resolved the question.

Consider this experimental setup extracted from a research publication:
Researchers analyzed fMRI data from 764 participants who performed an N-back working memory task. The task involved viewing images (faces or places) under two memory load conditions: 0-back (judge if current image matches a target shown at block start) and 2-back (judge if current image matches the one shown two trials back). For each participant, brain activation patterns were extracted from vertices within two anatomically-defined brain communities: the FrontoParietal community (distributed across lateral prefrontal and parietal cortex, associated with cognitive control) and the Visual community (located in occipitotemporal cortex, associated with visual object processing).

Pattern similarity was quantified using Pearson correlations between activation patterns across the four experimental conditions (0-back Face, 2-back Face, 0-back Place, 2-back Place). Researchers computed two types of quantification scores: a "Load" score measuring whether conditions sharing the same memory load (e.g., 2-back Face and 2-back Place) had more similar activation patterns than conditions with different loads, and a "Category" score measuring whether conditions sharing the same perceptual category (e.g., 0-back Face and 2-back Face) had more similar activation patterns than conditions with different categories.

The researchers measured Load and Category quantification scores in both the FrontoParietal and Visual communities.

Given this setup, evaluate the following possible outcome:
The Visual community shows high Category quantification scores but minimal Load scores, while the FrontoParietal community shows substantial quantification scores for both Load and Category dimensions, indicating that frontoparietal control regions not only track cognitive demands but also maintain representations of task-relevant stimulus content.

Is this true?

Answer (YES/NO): NO